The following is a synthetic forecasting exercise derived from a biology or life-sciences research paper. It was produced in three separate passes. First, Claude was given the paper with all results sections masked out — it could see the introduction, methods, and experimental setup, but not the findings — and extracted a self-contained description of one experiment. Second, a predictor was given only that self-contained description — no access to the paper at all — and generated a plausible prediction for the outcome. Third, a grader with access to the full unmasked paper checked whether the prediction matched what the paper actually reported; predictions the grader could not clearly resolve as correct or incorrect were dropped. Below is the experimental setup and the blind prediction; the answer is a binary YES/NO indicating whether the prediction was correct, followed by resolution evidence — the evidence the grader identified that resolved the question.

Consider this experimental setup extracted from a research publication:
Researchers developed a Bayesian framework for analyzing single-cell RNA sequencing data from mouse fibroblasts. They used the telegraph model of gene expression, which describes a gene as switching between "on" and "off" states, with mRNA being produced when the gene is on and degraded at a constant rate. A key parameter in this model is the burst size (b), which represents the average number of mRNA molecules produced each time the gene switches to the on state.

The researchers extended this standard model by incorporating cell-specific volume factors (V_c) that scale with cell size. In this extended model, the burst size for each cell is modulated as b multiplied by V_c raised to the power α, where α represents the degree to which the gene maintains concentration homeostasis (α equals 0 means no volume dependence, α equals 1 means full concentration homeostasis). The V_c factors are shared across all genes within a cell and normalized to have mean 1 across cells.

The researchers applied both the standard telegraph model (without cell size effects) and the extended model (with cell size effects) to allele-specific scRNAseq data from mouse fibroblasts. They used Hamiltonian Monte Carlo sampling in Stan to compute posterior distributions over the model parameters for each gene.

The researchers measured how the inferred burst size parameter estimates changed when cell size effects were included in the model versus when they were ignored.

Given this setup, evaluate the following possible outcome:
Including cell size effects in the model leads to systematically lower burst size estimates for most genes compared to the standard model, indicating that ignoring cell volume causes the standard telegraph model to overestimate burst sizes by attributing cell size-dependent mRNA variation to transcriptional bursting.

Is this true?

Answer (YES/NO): YES